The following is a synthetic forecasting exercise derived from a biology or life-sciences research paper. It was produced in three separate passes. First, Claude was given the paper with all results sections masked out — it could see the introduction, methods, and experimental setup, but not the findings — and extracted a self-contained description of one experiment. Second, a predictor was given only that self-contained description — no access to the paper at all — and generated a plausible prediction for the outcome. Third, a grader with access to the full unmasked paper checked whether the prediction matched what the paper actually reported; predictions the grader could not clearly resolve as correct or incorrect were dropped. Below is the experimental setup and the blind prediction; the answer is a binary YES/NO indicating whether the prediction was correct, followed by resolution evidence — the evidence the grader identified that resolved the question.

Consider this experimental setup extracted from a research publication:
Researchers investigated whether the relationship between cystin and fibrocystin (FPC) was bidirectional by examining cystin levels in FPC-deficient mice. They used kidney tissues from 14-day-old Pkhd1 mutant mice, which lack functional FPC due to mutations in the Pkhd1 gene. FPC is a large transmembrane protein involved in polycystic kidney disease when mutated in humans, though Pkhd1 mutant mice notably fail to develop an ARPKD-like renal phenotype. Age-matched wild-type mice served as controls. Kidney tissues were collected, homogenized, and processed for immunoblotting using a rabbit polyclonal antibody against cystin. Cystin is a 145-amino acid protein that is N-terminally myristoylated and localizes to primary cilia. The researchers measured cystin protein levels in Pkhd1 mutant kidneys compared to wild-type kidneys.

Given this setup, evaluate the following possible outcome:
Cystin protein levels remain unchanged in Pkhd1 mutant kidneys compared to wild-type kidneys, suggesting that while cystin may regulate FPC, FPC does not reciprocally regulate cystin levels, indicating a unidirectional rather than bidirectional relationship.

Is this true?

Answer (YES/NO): YES